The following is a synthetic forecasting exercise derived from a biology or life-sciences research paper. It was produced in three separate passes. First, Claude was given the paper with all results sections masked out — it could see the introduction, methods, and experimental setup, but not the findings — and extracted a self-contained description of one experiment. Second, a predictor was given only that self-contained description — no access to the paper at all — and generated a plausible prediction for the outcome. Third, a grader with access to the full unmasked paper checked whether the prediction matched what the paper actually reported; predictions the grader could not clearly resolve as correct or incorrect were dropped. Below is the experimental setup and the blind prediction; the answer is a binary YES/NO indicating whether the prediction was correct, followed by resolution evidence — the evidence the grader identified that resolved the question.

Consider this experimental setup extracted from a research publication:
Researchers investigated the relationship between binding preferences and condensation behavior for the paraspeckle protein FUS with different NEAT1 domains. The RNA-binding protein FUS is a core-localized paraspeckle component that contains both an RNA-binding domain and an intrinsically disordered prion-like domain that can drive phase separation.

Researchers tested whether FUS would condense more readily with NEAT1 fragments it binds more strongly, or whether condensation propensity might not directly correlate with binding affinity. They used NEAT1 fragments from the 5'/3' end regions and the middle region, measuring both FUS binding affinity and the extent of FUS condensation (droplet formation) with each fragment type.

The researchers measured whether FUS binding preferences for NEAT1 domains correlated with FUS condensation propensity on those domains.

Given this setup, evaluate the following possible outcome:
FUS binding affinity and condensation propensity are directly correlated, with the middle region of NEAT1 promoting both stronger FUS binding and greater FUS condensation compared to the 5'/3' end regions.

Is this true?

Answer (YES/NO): NO